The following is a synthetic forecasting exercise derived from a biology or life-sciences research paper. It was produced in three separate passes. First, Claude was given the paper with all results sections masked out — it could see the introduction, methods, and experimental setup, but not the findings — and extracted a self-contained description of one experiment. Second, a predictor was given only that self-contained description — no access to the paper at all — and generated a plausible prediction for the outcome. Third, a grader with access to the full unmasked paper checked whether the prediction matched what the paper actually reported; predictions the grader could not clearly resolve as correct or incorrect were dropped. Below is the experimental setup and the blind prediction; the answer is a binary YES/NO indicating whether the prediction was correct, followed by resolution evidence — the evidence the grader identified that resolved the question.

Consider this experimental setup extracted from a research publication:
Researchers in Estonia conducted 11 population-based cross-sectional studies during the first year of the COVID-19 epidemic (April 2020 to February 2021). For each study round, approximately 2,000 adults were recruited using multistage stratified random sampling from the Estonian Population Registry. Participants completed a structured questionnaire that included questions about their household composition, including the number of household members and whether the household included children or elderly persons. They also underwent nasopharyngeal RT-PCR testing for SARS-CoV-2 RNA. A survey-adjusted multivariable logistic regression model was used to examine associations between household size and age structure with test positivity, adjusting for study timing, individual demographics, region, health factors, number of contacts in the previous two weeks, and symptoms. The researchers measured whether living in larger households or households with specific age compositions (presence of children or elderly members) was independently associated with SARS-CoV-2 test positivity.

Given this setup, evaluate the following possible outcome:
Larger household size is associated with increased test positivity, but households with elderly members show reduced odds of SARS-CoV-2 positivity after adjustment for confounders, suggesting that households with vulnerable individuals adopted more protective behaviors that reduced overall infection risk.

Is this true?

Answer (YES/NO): NO